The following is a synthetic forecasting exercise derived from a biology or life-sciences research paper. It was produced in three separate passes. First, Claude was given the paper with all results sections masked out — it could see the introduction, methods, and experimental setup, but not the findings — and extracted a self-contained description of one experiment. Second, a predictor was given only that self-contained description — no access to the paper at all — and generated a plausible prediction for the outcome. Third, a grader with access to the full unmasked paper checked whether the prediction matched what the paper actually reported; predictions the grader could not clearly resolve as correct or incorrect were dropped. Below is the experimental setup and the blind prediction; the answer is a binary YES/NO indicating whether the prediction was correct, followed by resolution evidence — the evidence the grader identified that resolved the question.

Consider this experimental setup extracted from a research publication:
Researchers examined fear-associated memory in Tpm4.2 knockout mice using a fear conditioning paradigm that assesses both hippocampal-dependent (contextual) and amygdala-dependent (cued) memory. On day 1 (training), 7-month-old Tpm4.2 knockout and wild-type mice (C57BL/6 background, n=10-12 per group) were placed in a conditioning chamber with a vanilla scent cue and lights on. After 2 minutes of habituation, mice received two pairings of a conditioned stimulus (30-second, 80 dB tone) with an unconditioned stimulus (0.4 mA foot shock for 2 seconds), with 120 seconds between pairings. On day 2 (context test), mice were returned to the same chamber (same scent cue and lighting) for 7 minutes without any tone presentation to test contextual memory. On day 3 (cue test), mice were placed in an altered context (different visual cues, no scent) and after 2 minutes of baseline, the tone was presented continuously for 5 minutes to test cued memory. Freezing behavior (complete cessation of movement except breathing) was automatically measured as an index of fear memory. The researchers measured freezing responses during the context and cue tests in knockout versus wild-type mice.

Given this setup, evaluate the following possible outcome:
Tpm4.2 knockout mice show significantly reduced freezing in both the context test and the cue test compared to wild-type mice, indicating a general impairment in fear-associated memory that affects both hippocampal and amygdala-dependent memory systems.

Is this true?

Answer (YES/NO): NO